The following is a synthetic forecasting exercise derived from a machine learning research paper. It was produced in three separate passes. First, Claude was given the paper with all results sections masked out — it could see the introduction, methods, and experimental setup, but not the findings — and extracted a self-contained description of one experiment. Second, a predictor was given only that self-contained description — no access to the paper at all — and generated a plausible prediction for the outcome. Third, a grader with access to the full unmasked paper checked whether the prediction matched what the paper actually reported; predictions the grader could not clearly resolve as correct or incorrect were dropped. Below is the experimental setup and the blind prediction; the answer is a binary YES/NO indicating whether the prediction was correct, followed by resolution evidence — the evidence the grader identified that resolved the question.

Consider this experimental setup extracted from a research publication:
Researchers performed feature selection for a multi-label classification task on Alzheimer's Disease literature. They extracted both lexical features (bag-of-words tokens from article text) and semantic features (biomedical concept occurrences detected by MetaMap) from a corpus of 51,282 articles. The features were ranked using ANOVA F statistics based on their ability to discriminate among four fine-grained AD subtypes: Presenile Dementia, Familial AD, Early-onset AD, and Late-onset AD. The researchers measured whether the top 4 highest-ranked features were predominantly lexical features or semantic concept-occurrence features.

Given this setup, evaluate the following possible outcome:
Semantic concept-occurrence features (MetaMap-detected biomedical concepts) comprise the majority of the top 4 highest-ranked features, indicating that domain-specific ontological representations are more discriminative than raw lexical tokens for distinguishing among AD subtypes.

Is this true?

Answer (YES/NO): YES